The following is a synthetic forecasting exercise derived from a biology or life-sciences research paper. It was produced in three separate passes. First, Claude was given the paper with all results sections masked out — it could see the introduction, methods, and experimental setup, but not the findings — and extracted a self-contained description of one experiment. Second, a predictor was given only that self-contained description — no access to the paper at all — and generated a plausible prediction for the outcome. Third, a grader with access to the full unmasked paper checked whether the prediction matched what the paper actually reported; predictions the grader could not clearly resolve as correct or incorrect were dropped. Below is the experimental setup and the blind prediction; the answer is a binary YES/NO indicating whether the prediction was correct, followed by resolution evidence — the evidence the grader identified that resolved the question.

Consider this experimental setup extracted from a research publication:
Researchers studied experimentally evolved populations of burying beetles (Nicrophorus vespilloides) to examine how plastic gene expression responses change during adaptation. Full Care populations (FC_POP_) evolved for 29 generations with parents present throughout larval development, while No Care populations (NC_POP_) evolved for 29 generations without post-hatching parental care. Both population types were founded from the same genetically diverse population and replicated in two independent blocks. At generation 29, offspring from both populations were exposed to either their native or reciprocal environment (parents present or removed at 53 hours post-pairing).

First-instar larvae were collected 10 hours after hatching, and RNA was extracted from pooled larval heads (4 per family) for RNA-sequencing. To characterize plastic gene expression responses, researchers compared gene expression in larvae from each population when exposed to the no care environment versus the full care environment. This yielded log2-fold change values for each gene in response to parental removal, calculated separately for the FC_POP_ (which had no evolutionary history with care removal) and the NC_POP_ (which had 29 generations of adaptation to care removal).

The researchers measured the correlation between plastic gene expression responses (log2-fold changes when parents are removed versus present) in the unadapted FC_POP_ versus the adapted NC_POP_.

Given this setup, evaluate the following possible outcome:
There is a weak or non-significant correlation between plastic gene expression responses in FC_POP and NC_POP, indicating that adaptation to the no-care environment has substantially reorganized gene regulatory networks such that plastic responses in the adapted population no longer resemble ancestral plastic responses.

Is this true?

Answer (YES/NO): NO